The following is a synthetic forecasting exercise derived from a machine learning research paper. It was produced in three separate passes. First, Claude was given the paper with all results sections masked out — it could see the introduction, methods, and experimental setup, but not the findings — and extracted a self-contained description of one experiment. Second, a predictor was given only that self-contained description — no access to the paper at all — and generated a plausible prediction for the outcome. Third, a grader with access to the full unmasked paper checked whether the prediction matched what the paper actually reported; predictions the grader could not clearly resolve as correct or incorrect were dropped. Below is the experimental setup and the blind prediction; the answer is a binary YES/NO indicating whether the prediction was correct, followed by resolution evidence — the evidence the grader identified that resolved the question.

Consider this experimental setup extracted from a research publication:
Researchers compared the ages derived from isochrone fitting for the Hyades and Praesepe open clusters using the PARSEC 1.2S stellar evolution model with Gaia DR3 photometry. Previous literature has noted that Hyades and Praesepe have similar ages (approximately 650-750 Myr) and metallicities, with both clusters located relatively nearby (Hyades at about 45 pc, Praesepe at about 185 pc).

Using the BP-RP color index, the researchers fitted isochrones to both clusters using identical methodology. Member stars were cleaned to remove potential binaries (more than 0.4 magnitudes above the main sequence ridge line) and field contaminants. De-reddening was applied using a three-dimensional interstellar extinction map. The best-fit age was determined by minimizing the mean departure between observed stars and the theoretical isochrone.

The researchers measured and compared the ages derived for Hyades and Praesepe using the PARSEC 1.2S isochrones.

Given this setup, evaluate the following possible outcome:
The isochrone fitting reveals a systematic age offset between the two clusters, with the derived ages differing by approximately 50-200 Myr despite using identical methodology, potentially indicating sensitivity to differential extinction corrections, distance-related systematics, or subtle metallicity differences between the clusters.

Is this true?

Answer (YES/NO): YES